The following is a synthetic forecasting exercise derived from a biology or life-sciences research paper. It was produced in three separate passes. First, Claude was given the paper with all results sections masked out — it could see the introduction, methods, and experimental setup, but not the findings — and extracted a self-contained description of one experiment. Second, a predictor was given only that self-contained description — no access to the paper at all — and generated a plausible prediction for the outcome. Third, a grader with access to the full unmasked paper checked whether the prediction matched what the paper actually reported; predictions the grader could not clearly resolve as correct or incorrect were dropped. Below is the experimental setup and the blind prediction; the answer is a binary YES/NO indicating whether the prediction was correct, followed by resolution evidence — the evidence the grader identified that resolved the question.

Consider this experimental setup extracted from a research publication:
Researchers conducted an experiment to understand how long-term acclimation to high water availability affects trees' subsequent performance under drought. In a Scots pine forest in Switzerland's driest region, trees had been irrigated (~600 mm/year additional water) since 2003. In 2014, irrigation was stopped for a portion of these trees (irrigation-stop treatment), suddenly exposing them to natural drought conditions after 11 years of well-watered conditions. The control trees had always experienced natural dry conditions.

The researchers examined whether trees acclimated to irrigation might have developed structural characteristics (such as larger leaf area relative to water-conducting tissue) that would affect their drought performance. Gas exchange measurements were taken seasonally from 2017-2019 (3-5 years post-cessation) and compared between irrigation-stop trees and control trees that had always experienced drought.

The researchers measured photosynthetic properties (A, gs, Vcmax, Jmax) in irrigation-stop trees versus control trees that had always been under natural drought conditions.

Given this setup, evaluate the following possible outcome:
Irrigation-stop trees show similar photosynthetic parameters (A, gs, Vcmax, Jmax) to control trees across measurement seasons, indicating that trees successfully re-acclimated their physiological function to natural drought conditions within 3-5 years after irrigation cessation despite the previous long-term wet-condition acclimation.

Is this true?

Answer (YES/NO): YES